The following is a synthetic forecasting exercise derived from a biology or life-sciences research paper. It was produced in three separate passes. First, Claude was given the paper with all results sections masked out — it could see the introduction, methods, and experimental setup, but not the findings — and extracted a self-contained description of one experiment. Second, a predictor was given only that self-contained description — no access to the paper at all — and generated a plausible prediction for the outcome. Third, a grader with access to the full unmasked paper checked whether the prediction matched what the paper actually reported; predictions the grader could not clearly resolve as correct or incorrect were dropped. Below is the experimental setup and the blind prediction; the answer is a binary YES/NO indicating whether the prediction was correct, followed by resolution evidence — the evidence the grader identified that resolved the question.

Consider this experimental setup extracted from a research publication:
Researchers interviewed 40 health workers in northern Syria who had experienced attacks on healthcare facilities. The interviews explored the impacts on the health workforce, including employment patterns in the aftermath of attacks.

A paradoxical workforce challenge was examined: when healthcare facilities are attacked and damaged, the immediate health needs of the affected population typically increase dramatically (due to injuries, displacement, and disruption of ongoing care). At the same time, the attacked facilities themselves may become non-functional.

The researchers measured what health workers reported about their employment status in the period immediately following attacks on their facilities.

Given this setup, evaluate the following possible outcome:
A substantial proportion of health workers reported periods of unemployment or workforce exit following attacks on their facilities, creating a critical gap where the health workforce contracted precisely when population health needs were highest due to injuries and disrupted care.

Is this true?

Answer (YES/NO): YES